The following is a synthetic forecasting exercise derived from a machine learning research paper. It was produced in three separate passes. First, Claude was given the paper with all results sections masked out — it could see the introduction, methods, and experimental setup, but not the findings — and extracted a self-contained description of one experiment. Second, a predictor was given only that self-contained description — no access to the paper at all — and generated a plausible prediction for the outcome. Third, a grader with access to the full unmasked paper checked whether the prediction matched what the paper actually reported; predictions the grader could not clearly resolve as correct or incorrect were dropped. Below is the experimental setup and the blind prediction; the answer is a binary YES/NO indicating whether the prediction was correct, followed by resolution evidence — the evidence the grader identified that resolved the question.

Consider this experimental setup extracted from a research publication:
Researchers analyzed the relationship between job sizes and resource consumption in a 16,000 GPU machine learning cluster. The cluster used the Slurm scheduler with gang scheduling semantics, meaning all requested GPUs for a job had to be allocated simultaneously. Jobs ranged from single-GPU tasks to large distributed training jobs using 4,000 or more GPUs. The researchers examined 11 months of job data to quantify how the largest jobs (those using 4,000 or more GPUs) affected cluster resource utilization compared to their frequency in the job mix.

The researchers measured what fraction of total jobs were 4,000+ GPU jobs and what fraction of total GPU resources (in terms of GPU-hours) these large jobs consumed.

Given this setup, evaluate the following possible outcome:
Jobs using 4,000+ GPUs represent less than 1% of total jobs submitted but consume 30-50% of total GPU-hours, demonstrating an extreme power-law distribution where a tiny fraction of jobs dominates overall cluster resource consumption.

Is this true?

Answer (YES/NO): NO